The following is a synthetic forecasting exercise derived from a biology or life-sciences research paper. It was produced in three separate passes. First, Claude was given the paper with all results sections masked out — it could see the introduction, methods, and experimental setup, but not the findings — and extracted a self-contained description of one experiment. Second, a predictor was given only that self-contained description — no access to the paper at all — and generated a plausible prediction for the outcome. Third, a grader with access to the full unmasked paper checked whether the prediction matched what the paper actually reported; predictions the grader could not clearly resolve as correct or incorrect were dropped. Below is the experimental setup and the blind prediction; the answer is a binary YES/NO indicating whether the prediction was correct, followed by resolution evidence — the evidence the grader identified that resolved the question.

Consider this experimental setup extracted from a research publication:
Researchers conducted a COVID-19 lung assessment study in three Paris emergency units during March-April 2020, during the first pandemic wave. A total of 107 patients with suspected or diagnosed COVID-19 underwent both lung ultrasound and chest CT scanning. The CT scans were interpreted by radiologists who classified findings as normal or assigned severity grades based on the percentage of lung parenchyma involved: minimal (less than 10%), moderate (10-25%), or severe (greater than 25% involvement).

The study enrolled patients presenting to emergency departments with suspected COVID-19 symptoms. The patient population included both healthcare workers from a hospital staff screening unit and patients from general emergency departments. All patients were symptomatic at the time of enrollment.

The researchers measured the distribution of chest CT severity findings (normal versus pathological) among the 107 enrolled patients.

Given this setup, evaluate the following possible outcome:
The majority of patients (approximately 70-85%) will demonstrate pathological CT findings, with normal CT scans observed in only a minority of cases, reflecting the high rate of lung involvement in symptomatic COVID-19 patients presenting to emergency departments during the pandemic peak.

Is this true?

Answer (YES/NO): NO